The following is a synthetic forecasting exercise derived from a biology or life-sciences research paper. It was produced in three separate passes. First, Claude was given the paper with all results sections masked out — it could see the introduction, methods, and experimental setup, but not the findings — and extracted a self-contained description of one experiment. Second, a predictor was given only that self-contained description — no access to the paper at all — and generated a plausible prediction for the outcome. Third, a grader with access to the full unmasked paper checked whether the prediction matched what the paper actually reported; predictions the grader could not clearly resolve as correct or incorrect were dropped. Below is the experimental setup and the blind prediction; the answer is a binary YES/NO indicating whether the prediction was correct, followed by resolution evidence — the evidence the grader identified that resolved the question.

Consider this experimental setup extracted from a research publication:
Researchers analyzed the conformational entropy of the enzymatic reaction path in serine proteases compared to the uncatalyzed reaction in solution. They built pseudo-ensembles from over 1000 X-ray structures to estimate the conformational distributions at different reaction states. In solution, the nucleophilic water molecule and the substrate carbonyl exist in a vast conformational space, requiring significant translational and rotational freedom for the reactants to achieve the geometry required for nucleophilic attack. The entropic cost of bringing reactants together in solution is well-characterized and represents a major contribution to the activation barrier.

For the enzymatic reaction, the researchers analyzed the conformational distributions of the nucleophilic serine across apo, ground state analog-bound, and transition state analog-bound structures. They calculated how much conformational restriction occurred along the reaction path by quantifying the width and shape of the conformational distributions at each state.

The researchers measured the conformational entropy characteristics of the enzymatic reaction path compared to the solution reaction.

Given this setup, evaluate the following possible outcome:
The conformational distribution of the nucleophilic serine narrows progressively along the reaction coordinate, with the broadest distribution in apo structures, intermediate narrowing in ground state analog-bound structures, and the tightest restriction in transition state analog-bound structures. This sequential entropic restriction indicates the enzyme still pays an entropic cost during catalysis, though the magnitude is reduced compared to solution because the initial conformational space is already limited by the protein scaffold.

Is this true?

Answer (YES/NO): NO